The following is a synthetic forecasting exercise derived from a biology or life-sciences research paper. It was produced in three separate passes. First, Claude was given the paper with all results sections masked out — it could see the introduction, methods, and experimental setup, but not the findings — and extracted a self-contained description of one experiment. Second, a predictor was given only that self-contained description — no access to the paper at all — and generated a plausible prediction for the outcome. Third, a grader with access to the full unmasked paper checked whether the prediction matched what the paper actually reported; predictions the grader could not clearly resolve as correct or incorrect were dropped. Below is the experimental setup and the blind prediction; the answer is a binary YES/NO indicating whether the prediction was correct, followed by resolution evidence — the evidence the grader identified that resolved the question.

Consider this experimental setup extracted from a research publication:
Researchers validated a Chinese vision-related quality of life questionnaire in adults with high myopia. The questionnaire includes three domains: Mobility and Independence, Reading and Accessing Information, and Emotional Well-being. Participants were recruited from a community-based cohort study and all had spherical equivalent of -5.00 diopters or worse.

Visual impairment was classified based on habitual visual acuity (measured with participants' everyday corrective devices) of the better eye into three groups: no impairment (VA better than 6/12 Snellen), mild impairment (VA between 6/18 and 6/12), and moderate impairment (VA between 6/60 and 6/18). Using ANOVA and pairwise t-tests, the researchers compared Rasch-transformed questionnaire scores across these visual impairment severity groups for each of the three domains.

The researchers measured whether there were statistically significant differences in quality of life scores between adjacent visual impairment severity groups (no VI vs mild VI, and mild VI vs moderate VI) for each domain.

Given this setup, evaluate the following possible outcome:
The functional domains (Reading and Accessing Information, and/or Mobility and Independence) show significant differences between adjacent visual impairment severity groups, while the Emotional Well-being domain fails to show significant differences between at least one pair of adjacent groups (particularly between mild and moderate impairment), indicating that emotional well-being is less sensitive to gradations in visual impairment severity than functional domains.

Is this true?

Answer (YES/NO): YES